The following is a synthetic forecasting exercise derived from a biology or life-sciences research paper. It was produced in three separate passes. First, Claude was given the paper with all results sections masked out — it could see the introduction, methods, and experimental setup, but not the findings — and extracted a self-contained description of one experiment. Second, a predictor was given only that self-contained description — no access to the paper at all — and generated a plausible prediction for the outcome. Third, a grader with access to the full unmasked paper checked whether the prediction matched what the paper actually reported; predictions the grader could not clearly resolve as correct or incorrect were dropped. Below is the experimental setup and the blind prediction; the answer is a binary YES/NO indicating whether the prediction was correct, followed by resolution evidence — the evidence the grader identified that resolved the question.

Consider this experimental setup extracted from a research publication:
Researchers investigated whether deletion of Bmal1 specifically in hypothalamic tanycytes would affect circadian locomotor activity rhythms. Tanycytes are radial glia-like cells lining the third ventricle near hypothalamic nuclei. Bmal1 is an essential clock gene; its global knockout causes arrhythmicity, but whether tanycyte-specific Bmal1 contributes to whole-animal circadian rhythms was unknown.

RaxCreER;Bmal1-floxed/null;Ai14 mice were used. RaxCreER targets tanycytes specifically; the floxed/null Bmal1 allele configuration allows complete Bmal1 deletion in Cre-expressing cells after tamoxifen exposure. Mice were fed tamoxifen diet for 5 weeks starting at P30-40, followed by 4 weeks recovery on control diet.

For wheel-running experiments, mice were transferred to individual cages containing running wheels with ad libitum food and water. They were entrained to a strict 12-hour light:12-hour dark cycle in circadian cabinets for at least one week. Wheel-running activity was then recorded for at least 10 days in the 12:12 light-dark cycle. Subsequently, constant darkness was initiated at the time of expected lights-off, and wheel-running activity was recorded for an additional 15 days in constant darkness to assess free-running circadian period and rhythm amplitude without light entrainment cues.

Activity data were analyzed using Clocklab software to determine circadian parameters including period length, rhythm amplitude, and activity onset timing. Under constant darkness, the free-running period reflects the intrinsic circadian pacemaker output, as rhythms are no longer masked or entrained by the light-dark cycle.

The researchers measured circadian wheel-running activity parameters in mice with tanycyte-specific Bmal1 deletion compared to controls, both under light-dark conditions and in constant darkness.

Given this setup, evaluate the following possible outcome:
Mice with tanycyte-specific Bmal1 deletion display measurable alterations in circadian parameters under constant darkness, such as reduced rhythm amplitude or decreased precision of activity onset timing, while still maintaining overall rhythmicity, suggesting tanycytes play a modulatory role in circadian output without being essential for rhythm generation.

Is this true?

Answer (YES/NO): NO